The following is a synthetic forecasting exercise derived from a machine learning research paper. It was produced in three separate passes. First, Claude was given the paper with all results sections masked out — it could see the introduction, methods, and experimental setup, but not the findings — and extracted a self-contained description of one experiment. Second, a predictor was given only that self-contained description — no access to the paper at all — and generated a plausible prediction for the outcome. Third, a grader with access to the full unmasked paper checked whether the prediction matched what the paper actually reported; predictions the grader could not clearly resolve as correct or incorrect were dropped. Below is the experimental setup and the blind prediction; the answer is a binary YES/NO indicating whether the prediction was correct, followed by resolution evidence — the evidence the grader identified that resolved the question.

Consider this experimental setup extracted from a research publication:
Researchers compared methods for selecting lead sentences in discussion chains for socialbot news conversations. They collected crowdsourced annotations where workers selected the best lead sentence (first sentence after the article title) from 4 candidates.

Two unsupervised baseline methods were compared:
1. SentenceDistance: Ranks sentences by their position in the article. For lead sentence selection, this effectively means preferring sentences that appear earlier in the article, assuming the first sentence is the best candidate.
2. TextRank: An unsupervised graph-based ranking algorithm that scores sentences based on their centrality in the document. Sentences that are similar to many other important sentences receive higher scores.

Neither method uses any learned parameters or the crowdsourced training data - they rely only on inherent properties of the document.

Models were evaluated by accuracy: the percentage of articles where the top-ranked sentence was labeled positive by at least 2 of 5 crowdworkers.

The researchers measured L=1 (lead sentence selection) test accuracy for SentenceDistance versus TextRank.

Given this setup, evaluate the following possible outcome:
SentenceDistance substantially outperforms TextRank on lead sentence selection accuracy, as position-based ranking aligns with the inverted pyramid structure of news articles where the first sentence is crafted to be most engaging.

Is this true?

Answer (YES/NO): NO